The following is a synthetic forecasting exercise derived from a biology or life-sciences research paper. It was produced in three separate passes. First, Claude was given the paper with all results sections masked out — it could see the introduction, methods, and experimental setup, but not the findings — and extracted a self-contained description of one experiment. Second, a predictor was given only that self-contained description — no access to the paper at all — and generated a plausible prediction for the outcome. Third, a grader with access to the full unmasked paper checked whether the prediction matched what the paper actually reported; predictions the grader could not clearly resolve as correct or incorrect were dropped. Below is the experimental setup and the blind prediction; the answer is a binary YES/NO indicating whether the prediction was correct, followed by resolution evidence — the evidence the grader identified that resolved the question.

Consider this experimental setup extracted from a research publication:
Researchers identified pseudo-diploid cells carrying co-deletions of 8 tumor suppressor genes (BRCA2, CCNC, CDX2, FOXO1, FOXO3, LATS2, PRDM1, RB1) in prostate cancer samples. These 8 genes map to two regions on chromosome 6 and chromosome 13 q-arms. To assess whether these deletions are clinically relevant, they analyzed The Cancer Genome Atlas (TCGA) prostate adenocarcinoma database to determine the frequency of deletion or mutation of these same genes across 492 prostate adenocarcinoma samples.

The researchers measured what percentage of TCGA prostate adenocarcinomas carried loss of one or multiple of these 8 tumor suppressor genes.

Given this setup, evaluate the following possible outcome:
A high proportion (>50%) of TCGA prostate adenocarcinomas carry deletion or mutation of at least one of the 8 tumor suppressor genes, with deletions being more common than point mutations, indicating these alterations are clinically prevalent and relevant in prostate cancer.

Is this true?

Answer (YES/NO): NO